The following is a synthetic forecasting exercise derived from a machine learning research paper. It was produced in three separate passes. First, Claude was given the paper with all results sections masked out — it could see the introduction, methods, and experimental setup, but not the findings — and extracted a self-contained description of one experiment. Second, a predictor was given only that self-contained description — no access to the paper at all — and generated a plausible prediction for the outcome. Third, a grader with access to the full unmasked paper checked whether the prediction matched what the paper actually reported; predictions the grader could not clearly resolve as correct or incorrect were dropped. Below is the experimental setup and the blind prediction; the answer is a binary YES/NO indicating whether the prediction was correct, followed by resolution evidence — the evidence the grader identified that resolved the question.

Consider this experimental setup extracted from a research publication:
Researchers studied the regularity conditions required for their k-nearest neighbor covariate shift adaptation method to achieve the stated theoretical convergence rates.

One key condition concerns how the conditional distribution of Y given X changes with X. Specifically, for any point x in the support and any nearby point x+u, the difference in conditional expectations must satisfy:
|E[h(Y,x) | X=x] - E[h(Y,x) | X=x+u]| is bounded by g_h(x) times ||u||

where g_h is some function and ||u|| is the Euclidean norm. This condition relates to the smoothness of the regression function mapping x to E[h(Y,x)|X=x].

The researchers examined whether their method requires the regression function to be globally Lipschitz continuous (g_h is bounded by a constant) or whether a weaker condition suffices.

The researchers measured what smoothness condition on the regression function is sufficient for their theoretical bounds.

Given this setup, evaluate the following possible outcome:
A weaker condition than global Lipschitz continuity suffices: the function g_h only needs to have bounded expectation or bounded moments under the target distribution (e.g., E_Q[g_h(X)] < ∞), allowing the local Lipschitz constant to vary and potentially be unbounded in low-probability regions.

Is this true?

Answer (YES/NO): YES